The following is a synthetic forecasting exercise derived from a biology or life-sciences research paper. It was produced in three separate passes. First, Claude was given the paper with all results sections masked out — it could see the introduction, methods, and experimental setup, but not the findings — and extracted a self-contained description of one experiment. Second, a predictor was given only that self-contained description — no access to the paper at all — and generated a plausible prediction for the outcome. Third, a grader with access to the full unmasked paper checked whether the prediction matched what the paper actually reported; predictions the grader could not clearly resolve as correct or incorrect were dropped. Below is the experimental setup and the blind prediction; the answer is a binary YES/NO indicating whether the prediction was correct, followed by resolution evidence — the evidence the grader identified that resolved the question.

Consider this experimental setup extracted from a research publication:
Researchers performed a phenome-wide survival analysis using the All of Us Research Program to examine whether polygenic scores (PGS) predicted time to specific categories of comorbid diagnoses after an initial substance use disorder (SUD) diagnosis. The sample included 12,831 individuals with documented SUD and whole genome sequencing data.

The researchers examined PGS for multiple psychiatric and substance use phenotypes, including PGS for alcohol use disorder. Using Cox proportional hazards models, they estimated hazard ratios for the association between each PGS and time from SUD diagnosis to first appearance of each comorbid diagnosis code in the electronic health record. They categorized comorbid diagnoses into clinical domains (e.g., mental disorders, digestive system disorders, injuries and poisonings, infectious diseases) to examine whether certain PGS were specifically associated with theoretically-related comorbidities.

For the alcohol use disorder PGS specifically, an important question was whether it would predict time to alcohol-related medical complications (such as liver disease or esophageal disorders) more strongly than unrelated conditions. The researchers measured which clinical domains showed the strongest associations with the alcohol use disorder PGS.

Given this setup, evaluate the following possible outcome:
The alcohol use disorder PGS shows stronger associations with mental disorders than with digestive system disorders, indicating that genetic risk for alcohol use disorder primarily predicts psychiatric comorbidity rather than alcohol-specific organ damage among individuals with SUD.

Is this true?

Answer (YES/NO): YES